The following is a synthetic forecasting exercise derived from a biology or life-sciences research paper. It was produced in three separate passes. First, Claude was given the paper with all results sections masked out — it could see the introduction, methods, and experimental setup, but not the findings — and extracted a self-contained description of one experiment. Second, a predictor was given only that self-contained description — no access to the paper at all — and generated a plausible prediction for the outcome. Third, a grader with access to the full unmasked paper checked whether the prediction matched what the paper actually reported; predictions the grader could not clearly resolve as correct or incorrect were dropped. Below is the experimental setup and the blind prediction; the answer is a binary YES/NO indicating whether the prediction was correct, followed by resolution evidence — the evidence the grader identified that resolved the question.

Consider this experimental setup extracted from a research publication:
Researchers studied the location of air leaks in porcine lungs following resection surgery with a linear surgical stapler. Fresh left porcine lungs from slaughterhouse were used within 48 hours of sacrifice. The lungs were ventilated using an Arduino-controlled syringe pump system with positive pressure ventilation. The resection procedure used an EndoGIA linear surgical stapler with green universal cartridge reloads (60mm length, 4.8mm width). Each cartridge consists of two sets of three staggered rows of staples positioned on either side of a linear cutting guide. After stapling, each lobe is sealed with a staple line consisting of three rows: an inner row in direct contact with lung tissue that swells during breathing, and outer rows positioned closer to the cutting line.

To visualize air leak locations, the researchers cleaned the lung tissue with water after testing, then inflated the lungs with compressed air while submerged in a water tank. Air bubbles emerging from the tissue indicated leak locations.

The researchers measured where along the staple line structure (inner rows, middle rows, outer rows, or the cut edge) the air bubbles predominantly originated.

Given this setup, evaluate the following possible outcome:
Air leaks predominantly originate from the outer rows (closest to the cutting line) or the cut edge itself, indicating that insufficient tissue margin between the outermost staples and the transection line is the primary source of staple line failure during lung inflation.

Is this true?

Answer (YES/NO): NO